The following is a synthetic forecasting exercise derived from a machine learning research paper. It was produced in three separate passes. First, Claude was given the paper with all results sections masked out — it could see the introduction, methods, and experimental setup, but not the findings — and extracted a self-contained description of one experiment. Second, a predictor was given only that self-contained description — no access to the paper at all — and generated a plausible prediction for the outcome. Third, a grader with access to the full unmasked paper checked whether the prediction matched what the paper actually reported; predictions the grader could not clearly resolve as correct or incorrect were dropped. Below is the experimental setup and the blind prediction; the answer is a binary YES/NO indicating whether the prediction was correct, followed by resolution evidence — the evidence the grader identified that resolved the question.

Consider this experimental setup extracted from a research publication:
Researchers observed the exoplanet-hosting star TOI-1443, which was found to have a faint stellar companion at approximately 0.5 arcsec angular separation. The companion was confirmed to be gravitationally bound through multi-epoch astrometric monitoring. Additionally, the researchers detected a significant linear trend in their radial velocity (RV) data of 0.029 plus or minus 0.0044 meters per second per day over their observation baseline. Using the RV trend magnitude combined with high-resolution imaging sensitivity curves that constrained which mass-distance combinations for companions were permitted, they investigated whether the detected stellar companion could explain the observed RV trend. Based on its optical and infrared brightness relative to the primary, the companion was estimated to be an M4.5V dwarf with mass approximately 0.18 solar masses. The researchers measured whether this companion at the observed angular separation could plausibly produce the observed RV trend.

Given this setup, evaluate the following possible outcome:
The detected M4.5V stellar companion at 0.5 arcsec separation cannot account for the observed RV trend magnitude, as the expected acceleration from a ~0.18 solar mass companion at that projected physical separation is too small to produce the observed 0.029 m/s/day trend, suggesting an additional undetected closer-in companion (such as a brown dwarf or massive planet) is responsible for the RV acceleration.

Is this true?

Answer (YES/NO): NO